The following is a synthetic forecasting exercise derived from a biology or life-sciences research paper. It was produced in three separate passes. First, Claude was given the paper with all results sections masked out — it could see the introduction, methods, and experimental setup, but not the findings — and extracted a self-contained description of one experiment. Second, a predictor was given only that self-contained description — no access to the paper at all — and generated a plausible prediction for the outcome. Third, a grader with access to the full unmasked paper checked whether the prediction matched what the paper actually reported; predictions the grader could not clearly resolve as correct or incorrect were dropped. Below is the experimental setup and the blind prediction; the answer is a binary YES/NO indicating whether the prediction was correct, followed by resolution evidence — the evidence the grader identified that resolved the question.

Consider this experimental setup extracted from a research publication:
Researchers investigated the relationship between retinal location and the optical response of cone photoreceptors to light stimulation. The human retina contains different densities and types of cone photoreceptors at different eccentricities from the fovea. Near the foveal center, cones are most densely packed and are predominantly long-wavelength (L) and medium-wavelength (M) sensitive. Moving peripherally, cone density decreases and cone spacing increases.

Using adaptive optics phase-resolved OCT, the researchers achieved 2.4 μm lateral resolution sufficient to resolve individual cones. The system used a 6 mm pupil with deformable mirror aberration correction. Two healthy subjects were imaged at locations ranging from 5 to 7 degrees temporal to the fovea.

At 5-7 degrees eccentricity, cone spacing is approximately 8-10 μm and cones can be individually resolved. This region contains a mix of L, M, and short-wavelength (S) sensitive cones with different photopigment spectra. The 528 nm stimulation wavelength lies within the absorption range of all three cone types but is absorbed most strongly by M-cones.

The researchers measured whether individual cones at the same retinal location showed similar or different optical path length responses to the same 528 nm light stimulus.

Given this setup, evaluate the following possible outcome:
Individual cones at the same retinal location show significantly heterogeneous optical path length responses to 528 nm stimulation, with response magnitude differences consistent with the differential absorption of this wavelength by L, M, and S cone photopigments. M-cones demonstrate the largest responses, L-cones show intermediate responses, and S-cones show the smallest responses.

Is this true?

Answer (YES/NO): NO